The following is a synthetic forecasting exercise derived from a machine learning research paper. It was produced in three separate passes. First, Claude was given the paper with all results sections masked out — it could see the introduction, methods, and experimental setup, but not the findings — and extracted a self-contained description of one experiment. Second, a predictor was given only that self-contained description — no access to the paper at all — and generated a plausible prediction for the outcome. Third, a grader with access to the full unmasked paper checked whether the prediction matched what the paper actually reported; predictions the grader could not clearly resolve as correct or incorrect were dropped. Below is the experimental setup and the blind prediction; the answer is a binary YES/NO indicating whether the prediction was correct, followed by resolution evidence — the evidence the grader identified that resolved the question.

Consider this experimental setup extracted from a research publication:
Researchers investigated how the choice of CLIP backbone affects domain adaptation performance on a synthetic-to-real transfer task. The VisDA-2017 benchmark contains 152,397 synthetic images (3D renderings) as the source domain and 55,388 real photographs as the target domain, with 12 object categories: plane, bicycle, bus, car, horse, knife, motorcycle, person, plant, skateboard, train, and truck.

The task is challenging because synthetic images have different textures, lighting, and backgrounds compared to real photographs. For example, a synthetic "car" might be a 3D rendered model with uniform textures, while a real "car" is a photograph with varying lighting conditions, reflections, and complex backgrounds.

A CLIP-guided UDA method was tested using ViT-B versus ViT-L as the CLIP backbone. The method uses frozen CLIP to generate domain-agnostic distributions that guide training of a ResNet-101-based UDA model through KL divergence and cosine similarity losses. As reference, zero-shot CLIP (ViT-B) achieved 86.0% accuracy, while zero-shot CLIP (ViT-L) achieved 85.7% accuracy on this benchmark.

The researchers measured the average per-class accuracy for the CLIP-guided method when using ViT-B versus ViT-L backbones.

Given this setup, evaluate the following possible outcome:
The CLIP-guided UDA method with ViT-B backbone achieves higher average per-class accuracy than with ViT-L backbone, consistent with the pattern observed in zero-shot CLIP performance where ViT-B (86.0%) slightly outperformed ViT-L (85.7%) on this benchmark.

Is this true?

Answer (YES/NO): NO